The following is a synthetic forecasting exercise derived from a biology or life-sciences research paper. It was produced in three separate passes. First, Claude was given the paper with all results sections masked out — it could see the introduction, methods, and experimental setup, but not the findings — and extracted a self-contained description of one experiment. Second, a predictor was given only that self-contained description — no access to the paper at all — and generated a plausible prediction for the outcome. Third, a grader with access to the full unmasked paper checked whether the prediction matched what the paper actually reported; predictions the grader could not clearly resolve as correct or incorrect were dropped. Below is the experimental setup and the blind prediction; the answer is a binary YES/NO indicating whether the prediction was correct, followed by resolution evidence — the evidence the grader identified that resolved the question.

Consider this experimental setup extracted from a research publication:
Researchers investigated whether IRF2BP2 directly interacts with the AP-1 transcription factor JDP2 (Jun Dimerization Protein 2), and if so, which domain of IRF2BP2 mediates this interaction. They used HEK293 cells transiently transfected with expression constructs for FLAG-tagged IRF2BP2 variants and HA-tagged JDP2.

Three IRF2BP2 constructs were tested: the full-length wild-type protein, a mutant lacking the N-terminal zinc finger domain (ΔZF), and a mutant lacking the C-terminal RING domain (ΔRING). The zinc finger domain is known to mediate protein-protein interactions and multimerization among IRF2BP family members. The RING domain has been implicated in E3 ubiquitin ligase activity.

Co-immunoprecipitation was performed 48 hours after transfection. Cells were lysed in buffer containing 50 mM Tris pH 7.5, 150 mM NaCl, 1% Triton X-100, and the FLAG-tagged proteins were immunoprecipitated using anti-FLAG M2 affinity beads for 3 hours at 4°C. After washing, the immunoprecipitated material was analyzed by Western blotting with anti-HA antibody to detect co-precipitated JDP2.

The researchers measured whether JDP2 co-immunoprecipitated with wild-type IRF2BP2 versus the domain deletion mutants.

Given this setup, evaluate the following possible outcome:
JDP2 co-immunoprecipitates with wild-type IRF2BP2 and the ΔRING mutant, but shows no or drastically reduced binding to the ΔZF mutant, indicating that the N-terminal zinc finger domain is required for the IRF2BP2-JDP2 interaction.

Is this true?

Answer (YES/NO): NO